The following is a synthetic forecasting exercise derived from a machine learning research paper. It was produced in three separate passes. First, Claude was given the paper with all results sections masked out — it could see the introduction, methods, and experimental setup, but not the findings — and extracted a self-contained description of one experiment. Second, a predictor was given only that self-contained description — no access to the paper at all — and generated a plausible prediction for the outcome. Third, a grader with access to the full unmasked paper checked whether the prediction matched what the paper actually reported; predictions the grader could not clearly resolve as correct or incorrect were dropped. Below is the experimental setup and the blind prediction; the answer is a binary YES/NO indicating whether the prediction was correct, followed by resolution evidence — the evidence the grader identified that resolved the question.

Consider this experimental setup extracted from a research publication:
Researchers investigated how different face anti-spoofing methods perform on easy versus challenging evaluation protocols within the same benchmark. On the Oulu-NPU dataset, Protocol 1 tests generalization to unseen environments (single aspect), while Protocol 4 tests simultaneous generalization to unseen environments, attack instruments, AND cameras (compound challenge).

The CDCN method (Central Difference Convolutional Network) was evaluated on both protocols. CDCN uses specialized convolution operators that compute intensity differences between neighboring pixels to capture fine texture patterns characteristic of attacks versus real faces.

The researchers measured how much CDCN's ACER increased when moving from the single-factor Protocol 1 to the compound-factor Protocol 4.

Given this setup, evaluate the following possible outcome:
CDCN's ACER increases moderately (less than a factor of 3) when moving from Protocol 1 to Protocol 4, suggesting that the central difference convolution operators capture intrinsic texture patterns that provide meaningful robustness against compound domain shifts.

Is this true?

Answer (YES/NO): NO